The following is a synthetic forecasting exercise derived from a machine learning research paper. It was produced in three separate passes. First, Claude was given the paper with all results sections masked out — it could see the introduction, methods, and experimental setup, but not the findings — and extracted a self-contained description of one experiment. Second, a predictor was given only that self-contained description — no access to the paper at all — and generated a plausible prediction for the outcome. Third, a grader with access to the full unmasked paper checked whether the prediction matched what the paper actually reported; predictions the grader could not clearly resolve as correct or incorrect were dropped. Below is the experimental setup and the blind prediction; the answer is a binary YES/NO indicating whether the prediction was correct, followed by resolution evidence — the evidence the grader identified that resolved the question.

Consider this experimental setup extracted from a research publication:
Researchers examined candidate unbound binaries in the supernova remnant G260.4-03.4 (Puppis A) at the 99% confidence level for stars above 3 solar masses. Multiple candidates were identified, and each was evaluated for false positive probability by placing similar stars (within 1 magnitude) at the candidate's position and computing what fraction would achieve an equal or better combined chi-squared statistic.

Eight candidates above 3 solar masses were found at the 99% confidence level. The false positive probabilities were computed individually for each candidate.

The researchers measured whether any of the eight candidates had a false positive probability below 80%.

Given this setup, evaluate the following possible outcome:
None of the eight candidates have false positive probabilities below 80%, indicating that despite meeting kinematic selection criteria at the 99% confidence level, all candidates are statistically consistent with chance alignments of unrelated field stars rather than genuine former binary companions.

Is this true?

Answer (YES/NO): NO